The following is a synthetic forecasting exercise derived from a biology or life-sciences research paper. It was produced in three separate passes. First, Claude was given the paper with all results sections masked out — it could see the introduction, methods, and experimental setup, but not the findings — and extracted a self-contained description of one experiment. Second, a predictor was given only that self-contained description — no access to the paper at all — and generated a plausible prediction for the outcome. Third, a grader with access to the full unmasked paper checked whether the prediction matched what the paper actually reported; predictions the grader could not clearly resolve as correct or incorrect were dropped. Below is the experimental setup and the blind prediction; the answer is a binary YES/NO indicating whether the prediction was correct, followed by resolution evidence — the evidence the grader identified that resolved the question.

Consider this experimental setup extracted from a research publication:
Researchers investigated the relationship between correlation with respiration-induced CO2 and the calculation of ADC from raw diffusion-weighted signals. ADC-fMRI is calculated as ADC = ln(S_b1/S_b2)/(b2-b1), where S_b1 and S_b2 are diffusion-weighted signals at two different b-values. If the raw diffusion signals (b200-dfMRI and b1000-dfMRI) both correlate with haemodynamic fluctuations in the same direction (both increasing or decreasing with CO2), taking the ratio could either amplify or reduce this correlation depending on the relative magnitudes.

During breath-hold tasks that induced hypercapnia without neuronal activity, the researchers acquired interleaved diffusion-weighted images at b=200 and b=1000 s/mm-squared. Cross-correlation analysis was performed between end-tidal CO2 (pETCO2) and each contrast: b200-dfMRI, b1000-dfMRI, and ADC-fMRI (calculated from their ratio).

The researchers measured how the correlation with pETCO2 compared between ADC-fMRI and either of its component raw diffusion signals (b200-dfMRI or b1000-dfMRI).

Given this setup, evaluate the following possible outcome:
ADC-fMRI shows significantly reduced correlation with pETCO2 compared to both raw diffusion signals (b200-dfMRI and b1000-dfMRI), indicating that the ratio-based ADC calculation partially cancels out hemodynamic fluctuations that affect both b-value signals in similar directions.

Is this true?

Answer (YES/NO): YES